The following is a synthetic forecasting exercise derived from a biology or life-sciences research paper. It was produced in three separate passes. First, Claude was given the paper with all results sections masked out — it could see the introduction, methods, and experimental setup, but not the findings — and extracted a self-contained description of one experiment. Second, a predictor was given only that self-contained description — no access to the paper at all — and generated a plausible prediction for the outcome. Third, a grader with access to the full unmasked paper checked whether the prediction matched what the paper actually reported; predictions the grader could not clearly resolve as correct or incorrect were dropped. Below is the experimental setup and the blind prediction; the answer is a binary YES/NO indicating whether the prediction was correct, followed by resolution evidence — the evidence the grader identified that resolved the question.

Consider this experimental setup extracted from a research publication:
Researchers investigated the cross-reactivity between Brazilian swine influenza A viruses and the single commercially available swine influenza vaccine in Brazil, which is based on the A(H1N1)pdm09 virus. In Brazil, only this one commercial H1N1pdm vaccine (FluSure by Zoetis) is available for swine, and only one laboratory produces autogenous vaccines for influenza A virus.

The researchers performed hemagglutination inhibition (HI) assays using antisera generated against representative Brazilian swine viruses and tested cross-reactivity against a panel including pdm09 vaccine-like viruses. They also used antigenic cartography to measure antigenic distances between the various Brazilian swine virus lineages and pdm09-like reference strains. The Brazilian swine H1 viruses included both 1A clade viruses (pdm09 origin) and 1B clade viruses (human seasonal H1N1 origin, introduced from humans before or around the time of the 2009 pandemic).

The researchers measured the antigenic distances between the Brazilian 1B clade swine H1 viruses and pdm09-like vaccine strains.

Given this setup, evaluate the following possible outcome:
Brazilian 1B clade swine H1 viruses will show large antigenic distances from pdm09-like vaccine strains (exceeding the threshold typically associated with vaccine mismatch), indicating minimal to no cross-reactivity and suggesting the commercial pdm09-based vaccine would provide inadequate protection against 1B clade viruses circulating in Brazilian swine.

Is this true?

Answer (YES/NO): YES